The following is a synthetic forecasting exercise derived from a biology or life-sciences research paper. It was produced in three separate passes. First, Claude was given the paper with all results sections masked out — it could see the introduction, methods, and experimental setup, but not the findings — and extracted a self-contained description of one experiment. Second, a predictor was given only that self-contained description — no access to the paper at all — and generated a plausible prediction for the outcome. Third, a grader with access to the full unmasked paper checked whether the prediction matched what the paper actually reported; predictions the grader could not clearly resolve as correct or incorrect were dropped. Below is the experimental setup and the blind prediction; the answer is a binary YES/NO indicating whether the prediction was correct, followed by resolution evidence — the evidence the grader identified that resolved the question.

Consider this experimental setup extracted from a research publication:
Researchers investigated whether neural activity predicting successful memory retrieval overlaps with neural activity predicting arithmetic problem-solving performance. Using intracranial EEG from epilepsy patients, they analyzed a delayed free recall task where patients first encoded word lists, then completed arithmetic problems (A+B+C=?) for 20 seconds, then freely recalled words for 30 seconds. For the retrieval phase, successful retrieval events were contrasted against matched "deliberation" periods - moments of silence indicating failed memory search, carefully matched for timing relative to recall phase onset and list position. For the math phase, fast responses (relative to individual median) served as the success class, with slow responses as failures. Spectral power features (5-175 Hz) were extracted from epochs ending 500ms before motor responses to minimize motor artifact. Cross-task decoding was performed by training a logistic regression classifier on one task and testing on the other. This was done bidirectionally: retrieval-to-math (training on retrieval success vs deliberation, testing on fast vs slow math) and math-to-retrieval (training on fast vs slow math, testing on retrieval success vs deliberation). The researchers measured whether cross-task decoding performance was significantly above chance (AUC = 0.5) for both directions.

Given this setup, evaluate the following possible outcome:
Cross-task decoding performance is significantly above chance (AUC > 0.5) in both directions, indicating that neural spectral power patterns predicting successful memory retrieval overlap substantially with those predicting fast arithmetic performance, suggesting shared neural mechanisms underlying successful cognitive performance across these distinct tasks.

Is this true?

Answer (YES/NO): NO